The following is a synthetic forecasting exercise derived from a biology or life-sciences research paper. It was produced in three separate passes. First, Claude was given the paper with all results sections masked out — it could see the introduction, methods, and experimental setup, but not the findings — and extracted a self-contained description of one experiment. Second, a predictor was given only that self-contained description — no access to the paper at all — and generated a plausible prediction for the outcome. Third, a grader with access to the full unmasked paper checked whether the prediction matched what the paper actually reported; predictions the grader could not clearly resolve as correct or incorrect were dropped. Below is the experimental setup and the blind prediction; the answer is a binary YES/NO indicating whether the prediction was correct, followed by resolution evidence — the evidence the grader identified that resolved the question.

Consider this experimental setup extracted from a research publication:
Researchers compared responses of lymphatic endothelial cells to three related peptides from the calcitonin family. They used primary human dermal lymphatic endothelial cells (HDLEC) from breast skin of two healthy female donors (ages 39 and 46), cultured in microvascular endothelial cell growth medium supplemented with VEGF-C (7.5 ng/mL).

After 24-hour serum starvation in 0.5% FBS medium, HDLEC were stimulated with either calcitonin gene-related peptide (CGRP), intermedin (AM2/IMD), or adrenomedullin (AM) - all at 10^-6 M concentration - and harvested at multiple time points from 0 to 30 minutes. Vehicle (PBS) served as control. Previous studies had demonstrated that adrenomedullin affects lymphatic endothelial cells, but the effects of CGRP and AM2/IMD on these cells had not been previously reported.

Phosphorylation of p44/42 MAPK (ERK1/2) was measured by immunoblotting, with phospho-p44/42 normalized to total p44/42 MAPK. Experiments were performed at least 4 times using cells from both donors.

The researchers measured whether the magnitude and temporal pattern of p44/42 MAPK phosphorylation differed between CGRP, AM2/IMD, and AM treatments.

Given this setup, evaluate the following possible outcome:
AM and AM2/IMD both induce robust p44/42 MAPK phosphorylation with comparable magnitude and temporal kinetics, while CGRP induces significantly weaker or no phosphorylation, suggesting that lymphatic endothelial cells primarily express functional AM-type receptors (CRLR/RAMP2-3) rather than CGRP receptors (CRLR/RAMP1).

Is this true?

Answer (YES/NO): NO